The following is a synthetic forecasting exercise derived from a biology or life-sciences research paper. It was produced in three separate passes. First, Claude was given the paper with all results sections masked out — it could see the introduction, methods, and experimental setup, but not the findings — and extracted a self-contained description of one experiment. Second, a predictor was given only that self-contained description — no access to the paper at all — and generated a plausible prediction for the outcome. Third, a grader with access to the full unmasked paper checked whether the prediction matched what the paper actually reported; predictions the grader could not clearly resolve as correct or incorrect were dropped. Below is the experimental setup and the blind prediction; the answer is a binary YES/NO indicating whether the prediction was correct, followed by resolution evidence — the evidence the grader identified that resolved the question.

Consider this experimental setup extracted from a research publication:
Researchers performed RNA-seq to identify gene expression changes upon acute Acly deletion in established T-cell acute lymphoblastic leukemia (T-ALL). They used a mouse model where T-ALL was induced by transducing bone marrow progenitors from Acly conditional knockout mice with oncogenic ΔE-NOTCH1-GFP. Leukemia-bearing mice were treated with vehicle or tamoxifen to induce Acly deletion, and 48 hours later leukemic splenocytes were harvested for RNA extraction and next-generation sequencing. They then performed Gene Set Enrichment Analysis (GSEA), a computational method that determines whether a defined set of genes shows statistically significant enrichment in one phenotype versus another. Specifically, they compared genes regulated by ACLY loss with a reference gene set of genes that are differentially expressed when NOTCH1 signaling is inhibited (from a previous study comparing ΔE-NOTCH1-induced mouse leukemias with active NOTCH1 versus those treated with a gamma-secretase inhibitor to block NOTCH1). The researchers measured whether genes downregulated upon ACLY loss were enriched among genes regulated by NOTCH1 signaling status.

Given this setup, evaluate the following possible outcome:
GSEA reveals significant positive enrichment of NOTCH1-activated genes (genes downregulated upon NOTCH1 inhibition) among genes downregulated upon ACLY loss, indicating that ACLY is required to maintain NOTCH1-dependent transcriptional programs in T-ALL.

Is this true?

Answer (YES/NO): YES